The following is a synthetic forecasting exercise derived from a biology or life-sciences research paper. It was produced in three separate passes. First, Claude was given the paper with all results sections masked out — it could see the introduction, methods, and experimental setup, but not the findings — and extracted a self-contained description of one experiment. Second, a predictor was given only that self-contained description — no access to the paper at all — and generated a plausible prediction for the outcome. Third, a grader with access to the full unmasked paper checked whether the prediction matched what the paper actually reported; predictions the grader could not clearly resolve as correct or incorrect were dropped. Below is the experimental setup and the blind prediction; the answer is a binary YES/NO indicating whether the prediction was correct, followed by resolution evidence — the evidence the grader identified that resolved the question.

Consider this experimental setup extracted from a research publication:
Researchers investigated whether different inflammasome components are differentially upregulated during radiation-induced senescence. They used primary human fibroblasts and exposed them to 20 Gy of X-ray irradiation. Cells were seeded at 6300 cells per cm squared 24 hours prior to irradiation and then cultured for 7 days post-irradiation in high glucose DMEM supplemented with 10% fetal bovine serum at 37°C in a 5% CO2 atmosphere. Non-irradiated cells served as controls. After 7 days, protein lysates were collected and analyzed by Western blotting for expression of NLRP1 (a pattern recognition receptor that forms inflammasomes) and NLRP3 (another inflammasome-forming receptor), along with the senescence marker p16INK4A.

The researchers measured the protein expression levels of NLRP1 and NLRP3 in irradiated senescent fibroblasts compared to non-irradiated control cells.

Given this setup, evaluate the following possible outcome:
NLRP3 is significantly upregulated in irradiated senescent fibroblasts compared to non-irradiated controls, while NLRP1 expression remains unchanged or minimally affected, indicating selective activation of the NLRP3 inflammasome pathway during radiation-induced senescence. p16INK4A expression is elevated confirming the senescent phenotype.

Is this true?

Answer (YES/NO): NO